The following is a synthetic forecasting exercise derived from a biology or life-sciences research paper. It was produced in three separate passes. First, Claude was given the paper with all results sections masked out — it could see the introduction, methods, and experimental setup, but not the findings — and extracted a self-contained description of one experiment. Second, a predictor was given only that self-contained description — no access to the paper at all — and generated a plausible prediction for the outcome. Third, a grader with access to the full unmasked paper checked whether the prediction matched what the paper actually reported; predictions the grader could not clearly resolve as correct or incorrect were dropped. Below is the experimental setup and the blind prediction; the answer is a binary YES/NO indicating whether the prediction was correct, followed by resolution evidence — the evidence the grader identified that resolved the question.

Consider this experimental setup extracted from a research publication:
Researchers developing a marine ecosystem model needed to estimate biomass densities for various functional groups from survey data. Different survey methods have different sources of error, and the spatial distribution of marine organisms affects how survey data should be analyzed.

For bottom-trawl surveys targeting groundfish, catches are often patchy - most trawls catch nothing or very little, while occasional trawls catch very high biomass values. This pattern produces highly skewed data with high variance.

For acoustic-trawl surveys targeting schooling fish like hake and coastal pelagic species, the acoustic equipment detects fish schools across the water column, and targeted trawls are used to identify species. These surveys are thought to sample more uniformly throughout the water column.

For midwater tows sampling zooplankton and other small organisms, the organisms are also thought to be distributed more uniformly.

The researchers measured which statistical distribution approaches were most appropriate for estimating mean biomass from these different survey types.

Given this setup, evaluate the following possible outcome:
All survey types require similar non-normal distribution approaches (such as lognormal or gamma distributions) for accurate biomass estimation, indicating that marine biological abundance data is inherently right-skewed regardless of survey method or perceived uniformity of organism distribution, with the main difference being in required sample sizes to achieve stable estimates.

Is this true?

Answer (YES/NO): NO